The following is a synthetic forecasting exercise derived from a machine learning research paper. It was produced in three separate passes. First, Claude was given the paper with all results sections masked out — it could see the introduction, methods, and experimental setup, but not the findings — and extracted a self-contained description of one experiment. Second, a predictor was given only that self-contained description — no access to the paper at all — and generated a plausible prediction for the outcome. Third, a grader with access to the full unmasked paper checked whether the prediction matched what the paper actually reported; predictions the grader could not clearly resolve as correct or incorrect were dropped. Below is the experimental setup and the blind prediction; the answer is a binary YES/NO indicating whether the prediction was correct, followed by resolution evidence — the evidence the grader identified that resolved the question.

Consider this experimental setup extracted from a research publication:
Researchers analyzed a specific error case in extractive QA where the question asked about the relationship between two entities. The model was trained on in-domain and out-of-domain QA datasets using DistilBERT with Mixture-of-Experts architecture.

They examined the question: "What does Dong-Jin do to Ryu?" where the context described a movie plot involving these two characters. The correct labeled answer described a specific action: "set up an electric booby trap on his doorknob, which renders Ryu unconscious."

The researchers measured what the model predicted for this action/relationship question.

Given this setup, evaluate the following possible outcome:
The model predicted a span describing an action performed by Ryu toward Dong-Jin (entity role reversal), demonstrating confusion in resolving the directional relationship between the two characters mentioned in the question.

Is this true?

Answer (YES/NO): NO